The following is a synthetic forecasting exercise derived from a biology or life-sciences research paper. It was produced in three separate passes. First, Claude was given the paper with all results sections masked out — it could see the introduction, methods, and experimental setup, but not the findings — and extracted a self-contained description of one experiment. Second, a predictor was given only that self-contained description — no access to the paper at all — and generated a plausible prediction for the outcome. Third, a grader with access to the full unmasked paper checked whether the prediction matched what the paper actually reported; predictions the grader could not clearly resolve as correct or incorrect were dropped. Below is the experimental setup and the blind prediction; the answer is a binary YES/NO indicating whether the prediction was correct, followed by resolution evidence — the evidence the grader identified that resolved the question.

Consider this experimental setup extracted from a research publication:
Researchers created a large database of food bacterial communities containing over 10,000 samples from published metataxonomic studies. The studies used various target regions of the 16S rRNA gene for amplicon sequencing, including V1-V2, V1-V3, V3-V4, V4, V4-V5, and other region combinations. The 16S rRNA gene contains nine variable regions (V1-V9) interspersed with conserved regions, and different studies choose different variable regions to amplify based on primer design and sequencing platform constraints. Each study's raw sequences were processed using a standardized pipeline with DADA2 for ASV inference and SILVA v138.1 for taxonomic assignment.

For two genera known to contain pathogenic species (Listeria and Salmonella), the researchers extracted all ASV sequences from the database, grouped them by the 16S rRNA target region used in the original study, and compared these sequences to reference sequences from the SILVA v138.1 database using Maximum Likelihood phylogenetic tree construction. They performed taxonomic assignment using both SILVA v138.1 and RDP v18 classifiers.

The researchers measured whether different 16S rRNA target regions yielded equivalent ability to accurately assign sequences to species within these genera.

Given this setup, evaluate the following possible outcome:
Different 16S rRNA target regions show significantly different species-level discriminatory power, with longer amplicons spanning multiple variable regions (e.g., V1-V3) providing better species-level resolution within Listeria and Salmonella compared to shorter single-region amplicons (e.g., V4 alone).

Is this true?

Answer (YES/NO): NO